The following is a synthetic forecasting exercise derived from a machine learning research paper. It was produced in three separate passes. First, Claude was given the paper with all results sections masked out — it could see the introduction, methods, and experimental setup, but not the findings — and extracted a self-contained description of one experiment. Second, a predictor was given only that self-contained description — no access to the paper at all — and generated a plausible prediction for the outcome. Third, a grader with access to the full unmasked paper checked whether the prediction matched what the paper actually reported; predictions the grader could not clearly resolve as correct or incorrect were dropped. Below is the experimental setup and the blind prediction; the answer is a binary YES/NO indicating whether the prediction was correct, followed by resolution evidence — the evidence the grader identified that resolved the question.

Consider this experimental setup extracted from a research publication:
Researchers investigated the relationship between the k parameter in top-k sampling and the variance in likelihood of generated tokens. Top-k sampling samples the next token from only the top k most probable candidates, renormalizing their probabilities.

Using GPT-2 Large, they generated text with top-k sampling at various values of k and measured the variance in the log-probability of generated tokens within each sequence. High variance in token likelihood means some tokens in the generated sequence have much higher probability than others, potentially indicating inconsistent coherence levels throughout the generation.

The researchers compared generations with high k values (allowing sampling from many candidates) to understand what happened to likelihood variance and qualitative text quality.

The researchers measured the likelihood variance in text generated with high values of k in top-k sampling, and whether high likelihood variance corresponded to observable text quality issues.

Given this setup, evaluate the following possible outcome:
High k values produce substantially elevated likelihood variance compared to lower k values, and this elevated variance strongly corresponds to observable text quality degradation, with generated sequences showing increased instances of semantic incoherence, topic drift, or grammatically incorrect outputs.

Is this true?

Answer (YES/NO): NO